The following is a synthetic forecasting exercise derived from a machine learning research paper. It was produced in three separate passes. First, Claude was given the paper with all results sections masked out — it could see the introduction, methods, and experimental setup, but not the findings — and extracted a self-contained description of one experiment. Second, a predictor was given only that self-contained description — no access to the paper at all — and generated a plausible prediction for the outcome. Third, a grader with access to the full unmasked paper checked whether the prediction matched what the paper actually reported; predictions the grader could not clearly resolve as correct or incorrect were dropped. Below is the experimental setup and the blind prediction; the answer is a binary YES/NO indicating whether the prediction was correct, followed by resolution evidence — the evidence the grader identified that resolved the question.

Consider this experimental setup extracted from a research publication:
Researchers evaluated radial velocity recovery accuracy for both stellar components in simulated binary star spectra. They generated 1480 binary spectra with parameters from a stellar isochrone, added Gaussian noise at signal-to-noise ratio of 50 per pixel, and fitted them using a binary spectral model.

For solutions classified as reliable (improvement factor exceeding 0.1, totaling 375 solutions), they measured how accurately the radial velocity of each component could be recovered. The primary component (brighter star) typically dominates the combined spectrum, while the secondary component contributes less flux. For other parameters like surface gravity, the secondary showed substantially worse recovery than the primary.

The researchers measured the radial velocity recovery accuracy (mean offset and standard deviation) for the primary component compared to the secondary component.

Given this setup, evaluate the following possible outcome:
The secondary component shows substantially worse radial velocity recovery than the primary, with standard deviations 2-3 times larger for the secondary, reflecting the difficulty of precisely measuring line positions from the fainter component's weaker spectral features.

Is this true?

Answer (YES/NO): NO